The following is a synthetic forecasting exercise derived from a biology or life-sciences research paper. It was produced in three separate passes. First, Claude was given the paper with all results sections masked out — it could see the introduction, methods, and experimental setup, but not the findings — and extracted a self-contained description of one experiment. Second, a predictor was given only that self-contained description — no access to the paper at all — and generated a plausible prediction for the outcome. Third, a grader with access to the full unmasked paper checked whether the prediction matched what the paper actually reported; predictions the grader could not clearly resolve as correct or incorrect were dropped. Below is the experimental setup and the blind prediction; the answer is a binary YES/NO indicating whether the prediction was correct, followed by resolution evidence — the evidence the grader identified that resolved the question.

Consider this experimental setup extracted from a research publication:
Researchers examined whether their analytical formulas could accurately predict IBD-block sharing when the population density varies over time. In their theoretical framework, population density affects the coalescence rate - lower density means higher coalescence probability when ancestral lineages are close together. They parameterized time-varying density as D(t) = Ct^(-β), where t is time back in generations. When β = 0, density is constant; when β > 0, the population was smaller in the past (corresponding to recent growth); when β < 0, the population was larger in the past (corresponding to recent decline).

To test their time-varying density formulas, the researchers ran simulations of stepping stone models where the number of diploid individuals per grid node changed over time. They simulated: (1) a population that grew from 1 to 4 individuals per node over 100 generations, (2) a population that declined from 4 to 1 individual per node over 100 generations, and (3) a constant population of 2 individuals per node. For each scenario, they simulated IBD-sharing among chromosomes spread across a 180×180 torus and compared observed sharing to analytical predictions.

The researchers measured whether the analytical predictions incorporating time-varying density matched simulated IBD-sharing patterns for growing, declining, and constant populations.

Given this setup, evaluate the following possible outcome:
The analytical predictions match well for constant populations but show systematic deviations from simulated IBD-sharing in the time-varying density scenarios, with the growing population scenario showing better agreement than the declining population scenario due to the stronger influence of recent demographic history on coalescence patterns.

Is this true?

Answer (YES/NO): NO